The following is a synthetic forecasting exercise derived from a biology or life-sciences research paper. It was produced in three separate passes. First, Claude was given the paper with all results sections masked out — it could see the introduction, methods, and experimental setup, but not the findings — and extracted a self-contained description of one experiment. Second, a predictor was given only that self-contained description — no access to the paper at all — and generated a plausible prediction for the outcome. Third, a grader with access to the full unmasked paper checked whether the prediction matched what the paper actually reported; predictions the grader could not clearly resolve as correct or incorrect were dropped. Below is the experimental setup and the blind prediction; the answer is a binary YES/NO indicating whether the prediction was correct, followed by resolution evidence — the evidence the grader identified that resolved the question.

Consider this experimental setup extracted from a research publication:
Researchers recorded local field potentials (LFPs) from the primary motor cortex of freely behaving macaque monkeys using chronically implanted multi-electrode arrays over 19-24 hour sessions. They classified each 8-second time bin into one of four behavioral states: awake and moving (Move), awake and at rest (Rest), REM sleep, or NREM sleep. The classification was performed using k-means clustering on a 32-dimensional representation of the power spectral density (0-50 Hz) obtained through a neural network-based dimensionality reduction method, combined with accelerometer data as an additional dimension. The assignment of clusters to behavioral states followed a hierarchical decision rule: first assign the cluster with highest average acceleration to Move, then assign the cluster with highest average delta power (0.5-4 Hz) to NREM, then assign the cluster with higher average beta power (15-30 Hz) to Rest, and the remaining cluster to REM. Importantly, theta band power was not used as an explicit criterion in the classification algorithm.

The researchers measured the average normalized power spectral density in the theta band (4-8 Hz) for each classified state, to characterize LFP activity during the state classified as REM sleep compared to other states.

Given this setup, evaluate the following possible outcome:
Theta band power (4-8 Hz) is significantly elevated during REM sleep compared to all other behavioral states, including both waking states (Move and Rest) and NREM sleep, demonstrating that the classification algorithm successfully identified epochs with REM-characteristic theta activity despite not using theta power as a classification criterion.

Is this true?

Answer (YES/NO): NO